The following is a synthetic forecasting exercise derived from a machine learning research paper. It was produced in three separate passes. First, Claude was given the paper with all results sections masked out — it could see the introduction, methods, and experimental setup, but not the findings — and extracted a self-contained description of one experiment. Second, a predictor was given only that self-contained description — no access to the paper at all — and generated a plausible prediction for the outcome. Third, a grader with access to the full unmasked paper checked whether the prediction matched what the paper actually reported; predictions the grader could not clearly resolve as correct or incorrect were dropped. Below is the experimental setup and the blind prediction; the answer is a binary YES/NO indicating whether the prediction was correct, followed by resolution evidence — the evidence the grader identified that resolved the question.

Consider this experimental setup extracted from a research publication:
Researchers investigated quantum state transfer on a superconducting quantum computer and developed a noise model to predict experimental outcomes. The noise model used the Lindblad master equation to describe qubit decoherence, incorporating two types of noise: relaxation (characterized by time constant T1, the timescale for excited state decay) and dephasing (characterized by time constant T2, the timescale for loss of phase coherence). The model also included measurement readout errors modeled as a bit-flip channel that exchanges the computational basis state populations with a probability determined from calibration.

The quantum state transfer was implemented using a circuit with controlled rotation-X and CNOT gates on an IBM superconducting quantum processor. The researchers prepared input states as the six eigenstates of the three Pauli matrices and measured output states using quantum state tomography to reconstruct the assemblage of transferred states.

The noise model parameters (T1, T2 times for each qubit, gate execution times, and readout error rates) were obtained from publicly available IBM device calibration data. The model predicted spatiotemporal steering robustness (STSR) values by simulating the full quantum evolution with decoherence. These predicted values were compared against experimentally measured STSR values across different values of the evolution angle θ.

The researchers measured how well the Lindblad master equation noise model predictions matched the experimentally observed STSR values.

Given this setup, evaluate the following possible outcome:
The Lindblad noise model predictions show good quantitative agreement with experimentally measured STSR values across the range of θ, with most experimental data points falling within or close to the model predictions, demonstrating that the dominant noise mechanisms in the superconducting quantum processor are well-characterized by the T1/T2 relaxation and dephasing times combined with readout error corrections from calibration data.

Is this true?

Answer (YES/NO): YES